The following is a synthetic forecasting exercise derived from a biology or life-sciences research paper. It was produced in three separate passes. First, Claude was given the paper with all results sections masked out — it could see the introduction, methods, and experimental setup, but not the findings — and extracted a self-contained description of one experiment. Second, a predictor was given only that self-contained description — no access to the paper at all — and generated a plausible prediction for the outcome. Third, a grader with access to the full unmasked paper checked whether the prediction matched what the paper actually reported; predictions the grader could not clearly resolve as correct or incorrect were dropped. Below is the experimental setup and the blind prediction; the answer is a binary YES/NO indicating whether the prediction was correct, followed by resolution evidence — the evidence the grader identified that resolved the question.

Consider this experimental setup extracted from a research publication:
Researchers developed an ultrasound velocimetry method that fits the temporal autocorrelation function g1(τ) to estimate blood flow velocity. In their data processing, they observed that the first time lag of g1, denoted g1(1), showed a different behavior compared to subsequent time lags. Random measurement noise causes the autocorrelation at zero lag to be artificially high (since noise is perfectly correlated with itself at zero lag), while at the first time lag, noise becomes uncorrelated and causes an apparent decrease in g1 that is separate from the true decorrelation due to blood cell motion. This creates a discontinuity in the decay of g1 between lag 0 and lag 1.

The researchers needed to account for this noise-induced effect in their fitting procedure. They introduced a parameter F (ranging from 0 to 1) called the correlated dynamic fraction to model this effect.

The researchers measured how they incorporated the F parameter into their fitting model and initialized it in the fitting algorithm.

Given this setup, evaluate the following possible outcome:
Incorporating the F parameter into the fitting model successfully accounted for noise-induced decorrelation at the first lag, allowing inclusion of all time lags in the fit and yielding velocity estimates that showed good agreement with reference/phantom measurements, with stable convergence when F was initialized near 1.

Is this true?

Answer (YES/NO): NO